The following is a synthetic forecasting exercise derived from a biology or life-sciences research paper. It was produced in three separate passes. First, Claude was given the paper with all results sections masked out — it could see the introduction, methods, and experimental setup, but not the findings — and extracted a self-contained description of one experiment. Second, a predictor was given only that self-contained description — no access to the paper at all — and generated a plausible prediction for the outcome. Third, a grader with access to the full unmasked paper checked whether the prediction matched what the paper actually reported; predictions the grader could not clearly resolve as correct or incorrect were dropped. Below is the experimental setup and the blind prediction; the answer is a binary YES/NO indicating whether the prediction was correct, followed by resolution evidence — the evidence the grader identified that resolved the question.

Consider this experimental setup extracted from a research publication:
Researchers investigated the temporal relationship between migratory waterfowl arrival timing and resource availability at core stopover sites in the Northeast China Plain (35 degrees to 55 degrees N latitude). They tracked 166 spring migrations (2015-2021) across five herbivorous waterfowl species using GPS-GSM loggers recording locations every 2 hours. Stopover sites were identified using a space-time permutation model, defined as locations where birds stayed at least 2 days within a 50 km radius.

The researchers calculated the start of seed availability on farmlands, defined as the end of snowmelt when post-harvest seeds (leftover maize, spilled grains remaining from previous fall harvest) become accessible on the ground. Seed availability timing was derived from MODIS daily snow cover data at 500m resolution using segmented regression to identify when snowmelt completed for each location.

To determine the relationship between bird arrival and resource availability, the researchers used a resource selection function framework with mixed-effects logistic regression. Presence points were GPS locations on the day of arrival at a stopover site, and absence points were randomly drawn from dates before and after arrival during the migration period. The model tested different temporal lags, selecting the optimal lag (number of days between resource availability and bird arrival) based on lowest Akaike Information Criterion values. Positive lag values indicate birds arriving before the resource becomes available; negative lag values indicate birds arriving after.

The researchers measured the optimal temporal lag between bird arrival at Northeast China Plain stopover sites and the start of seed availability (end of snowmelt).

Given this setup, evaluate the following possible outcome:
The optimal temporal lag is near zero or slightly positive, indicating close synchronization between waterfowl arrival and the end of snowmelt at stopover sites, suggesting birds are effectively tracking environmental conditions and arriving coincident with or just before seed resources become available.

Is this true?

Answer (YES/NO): NO